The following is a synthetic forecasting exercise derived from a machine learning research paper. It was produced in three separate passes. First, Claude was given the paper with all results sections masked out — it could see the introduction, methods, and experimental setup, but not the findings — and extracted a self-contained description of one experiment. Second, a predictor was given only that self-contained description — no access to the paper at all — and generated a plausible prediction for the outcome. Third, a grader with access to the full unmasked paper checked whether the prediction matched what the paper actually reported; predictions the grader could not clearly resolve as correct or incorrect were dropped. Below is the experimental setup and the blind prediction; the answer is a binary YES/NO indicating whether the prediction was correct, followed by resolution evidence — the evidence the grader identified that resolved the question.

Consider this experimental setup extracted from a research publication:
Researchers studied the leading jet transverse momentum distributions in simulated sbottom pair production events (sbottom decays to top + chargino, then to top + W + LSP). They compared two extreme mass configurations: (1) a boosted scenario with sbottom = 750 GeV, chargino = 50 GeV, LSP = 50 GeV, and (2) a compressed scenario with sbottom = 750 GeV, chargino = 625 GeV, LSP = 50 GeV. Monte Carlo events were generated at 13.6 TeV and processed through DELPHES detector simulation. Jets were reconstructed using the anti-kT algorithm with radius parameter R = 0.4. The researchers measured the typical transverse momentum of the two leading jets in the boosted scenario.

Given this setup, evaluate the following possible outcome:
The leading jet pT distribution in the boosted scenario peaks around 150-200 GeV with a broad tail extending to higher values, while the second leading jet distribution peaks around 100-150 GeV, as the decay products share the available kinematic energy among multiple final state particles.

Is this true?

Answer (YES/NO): NO